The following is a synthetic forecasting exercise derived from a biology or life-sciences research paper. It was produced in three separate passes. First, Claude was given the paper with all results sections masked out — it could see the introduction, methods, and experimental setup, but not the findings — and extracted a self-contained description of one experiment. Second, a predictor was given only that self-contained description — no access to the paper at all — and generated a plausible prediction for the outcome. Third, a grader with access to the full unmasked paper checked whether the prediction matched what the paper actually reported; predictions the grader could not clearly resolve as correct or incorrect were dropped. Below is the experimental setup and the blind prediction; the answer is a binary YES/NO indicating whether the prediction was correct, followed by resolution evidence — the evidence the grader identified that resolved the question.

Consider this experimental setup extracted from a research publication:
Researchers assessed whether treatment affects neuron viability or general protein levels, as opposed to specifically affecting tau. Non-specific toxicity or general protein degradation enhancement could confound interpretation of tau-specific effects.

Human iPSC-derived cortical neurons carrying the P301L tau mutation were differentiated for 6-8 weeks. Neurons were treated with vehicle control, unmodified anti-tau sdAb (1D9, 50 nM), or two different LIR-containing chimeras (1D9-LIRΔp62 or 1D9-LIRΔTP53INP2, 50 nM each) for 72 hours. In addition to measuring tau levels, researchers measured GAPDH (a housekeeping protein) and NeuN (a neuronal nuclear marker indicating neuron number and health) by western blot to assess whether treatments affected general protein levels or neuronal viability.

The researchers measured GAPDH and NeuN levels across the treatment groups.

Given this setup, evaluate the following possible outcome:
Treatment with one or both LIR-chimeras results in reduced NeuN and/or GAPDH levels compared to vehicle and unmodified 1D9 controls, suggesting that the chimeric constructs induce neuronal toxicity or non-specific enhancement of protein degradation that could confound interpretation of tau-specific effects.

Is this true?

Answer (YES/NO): NO